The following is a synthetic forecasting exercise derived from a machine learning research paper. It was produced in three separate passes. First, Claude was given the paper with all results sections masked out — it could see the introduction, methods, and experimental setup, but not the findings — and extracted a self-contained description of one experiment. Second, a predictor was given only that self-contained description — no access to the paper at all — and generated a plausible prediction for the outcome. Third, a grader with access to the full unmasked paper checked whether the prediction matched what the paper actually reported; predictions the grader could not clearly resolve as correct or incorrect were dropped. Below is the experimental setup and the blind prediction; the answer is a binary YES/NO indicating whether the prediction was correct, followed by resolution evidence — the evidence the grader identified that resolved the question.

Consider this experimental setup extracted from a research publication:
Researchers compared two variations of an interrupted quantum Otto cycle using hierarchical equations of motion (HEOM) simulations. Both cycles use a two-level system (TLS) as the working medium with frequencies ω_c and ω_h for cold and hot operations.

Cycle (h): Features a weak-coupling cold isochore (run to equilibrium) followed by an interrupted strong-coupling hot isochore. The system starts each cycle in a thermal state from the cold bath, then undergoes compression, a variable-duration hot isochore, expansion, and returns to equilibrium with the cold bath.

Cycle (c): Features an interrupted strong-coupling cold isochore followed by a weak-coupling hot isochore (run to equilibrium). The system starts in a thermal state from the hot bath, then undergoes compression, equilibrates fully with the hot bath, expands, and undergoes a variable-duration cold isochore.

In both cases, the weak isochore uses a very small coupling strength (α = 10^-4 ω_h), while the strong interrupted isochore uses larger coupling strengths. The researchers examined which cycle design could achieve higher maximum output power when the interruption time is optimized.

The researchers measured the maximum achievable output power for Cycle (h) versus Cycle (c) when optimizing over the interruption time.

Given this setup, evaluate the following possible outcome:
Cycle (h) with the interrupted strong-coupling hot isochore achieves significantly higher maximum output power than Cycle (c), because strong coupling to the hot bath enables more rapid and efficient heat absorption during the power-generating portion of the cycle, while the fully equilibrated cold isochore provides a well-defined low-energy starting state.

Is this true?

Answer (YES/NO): YES